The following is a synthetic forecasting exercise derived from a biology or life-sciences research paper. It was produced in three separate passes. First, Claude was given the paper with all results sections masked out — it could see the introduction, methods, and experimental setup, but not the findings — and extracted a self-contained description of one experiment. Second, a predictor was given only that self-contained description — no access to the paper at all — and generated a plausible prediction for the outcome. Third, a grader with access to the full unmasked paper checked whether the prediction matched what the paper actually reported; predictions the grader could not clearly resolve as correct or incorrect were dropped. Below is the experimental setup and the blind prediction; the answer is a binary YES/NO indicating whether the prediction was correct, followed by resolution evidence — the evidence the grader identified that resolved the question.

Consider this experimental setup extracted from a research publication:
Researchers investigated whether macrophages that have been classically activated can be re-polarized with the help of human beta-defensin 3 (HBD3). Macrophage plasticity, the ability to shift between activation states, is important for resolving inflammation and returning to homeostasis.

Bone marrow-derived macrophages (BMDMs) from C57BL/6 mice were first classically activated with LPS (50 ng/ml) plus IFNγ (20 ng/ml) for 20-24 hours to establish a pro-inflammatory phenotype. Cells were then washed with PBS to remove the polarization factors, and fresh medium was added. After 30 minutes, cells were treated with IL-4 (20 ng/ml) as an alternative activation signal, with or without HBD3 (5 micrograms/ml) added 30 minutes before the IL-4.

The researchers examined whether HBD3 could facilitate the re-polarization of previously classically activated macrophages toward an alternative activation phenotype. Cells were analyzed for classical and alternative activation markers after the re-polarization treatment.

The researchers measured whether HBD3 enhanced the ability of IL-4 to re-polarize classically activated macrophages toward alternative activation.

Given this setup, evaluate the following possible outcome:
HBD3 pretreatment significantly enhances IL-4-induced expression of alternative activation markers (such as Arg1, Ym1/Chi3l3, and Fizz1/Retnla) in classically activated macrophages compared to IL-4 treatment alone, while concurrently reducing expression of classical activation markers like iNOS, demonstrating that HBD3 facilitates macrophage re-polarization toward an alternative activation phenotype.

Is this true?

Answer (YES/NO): NO